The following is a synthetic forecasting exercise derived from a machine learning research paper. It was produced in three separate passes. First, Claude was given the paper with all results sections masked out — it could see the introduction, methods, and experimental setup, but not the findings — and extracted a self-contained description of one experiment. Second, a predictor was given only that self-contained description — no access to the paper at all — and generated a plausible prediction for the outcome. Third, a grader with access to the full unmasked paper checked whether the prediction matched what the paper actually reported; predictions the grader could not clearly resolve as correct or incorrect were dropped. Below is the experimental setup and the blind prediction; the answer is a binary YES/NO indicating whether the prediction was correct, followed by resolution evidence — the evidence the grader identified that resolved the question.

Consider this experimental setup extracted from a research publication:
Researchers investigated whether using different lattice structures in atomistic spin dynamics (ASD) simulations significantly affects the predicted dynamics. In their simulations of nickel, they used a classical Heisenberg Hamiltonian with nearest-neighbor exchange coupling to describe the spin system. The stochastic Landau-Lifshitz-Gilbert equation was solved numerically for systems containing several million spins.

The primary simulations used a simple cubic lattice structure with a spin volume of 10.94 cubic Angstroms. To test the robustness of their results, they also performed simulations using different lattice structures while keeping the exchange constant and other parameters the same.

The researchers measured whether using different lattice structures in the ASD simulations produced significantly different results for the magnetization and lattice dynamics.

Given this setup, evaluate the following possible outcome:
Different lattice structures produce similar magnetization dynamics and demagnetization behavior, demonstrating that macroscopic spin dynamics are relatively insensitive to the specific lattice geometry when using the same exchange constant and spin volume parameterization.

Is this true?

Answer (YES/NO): YES